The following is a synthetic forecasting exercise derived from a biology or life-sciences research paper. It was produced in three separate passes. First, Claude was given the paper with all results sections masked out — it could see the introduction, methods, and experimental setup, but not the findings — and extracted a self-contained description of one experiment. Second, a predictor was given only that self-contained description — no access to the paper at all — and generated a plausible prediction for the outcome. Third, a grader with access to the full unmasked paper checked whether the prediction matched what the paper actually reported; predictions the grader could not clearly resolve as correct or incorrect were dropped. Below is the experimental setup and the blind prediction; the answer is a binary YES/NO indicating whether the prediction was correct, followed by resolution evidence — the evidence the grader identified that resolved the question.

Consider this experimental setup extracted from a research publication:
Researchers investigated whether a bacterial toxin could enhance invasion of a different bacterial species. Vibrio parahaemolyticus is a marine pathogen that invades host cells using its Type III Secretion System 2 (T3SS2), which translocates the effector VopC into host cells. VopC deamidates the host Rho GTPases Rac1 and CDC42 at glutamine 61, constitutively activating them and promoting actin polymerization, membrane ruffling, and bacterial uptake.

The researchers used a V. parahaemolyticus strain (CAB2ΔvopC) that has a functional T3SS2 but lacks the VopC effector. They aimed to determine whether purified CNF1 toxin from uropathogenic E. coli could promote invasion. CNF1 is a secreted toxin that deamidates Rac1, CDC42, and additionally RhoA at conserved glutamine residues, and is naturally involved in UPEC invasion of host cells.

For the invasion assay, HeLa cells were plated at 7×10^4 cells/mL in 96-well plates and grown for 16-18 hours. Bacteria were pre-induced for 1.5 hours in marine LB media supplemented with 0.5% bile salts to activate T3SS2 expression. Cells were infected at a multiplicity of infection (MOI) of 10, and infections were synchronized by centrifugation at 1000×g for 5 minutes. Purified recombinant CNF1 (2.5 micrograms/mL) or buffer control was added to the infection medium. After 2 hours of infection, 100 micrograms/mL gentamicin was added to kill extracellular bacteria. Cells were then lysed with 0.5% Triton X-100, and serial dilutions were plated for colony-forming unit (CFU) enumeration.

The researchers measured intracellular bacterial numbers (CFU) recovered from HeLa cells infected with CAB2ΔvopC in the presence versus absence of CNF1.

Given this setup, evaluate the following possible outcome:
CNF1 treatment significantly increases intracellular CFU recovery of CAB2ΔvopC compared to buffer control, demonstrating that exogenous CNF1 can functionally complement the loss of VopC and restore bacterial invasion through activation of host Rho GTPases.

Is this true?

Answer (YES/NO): YES